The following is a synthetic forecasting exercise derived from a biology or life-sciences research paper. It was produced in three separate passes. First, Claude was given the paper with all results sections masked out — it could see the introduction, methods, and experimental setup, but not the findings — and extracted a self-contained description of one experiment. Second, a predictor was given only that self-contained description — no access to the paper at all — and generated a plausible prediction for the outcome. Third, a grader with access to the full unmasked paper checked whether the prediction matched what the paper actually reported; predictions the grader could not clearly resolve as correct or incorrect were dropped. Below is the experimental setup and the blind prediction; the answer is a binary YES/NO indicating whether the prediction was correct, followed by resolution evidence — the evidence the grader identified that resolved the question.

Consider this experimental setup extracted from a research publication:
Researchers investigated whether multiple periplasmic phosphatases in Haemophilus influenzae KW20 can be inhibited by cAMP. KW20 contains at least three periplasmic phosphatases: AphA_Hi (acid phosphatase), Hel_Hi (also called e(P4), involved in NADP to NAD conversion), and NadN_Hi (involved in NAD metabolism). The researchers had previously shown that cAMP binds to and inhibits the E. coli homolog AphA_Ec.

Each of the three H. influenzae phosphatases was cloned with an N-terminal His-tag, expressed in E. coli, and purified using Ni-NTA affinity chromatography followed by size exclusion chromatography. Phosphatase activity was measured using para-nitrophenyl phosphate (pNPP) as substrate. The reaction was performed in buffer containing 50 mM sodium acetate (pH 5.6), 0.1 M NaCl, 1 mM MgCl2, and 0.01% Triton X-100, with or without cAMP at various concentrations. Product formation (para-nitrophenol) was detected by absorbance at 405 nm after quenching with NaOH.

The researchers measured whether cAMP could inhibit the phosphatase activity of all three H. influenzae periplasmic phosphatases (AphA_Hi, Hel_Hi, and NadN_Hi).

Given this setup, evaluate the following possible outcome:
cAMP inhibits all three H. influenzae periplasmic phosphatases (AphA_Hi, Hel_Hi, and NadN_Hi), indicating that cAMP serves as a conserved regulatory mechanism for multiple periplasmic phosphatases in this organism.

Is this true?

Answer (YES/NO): NO